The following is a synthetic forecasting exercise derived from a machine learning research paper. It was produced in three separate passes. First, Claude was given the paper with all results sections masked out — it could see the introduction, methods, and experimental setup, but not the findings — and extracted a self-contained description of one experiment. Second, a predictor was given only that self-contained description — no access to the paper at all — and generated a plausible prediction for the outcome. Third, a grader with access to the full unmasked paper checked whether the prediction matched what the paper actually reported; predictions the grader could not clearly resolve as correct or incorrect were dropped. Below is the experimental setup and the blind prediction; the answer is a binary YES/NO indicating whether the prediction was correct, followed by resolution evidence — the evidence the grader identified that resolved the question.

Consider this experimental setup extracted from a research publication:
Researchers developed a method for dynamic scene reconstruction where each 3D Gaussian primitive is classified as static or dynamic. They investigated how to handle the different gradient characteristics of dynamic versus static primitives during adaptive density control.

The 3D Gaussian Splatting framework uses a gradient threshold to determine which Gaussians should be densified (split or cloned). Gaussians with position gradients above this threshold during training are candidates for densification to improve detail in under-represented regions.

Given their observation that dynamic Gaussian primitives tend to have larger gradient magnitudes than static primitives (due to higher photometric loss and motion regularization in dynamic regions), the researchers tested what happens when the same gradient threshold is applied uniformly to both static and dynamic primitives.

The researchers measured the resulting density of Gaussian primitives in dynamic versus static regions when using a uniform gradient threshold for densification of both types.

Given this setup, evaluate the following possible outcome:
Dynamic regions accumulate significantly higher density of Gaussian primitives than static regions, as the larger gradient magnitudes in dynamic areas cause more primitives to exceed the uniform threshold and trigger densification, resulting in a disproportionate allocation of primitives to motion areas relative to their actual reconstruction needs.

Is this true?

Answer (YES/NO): YES